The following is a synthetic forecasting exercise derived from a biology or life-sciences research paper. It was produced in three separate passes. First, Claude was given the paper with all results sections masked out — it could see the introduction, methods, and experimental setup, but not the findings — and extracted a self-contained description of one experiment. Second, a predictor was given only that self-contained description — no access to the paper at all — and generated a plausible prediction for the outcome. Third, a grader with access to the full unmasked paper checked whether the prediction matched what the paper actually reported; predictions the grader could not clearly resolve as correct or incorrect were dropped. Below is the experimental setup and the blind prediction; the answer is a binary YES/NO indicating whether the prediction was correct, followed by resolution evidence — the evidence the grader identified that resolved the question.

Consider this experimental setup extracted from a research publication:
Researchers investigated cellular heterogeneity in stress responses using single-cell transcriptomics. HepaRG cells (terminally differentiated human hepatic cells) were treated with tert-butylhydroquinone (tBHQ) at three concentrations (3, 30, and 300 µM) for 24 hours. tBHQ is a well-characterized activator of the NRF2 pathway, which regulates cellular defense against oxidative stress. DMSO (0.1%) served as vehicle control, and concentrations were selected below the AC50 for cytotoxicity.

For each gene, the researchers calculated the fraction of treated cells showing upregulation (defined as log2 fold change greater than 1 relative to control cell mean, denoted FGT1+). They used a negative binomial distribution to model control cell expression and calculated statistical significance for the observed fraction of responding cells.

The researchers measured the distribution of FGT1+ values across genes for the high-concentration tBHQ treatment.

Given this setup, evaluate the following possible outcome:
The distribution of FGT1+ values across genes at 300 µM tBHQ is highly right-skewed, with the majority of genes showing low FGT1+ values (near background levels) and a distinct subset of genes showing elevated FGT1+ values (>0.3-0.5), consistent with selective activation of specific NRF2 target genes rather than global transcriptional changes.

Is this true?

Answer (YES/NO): NO